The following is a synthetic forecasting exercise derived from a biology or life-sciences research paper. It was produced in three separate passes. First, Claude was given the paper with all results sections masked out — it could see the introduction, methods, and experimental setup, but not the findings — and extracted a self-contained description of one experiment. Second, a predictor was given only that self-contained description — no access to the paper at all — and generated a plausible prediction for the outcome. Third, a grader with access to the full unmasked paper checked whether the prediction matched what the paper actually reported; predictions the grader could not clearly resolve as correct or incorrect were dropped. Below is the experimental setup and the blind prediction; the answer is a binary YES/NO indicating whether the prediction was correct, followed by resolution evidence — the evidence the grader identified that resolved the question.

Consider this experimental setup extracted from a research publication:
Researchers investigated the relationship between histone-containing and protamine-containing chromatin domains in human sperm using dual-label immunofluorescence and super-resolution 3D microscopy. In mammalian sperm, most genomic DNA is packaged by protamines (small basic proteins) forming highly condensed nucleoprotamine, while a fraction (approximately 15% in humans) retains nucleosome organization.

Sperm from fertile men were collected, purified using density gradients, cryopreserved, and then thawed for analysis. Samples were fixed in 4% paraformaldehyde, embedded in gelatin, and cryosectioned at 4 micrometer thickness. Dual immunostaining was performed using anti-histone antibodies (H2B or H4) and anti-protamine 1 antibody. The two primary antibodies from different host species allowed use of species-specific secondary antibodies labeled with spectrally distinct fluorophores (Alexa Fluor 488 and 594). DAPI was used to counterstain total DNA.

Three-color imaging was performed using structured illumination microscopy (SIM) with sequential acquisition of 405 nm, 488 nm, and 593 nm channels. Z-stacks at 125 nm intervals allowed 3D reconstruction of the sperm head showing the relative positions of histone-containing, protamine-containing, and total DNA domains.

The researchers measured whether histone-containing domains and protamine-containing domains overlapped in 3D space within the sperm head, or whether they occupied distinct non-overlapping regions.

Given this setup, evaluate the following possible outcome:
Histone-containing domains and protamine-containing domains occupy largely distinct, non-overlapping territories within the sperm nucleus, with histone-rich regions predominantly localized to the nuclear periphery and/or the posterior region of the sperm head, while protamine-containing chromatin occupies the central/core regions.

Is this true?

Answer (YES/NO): YES